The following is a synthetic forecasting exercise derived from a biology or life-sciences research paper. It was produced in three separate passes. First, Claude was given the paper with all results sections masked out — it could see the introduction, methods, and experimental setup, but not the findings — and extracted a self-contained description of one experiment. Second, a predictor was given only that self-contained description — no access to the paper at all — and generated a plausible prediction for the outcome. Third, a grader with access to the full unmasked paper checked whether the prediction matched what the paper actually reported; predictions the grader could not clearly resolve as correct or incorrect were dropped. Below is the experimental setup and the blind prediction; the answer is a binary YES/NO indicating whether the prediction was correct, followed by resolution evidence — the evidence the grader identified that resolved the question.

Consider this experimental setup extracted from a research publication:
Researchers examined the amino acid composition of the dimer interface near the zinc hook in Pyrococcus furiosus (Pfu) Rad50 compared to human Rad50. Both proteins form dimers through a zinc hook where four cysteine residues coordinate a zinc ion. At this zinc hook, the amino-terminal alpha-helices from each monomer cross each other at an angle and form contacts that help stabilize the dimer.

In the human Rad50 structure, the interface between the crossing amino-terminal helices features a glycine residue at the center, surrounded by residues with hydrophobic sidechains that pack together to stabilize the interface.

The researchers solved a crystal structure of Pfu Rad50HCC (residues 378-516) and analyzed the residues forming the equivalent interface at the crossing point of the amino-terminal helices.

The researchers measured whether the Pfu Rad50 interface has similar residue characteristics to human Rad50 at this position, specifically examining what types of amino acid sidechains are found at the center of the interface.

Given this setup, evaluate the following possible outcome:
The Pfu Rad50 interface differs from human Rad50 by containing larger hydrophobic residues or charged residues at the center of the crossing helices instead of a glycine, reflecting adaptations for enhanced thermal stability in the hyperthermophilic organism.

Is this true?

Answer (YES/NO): NO